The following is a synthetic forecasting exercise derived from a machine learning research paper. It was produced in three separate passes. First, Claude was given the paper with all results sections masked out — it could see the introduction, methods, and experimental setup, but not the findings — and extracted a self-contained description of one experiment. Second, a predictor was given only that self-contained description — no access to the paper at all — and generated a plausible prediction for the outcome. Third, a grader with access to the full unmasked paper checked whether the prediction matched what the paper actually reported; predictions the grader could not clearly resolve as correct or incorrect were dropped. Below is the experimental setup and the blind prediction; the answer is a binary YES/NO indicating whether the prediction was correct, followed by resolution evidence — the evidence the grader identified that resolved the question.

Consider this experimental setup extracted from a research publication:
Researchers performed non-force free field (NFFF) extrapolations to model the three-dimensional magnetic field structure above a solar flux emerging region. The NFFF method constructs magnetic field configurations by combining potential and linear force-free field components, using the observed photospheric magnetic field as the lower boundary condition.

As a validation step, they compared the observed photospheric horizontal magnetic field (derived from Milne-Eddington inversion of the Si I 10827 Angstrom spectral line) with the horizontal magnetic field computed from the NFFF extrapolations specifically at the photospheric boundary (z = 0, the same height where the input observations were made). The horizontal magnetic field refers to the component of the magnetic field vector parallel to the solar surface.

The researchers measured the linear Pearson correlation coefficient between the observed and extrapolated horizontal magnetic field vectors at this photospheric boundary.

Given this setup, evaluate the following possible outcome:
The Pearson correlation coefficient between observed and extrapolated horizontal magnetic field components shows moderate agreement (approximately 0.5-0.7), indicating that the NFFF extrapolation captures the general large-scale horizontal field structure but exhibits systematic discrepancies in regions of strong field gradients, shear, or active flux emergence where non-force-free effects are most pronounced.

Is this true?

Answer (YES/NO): NO